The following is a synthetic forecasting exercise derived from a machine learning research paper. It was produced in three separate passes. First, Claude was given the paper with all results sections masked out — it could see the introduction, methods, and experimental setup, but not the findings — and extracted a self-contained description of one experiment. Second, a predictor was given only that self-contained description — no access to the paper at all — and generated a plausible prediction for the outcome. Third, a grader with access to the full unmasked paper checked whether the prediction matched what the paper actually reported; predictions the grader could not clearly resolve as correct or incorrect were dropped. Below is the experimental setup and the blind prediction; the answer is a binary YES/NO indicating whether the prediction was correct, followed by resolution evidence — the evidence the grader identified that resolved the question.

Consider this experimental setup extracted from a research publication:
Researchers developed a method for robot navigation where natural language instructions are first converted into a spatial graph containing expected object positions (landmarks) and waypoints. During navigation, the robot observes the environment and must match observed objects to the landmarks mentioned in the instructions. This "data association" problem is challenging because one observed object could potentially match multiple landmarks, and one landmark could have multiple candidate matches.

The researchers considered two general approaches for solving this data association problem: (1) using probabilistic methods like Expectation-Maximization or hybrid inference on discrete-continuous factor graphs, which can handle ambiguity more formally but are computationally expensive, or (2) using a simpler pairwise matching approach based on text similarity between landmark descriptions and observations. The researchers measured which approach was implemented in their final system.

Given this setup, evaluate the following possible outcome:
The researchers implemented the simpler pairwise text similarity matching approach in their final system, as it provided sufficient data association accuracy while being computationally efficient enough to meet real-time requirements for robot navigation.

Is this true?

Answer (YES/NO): YES